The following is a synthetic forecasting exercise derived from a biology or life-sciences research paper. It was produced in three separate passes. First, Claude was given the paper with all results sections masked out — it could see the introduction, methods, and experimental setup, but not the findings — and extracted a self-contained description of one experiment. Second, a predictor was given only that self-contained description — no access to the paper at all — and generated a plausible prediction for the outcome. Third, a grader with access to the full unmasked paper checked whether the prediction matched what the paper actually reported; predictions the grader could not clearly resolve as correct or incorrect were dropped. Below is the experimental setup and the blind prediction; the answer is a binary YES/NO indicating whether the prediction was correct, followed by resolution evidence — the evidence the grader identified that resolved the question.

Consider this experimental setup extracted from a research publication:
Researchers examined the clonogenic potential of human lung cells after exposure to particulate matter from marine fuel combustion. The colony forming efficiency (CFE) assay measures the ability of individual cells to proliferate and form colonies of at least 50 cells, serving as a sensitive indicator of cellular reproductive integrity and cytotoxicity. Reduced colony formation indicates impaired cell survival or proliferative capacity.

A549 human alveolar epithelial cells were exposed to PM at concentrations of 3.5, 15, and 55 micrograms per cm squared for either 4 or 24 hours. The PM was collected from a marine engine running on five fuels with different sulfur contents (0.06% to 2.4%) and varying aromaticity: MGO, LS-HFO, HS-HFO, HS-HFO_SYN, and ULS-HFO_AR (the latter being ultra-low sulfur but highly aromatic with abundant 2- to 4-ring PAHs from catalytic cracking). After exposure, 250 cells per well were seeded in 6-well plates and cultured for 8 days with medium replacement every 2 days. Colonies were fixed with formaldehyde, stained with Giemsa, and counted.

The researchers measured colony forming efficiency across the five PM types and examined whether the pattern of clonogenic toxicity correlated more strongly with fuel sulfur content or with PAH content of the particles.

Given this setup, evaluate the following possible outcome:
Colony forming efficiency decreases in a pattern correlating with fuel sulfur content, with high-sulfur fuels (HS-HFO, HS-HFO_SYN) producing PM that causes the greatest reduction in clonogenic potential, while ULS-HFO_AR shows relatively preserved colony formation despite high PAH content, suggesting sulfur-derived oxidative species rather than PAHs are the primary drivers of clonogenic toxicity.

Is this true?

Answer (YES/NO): NO